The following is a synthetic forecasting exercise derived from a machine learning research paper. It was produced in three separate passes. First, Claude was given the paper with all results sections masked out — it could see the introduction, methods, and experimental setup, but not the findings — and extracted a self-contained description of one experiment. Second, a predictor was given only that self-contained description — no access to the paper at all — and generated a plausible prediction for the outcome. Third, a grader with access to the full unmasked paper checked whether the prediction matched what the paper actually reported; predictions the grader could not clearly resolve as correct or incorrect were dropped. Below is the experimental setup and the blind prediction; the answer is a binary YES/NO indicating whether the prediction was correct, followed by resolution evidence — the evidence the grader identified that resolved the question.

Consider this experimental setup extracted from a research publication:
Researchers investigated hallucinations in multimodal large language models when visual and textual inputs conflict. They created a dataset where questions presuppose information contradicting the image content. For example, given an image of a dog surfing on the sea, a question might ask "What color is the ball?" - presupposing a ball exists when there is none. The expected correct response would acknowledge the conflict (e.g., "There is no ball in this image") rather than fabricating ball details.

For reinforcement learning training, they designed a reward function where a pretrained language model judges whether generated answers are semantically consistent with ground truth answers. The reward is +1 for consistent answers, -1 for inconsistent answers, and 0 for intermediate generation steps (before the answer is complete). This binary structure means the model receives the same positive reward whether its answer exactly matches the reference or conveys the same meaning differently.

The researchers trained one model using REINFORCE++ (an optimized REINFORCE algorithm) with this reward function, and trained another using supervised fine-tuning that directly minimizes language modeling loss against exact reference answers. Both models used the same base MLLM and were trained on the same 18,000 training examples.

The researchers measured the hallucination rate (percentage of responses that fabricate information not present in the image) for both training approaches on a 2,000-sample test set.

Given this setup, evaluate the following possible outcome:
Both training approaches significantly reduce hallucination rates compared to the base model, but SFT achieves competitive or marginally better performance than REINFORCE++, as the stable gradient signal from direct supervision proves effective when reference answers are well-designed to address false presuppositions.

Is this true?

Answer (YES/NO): NO